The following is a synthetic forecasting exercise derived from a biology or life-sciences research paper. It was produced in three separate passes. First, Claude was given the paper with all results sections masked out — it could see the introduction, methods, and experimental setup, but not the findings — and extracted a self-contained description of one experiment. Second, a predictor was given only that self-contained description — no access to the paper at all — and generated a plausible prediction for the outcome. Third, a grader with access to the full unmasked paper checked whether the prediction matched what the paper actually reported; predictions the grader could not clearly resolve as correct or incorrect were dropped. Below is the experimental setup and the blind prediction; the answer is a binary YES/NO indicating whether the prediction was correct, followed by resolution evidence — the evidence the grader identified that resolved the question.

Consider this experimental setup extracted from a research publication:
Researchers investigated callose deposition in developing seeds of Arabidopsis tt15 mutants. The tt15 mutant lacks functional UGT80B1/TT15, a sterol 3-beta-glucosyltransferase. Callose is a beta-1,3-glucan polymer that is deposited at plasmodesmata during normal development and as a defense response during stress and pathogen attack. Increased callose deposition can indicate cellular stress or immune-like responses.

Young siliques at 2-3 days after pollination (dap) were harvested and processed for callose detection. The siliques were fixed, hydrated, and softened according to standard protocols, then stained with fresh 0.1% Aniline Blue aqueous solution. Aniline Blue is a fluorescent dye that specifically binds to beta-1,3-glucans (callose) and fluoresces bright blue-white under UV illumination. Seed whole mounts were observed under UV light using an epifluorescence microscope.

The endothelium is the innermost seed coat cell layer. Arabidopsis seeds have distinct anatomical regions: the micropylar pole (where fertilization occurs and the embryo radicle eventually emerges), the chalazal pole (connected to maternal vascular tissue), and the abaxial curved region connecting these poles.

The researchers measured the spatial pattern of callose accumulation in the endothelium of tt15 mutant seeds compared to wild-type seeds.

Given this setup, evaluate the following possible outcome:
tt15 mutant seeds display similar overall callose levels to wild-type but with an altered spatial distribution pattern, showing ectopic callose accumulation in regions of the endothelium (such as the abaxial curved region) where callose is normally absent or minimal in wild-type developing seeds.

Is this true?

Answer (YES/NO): YES